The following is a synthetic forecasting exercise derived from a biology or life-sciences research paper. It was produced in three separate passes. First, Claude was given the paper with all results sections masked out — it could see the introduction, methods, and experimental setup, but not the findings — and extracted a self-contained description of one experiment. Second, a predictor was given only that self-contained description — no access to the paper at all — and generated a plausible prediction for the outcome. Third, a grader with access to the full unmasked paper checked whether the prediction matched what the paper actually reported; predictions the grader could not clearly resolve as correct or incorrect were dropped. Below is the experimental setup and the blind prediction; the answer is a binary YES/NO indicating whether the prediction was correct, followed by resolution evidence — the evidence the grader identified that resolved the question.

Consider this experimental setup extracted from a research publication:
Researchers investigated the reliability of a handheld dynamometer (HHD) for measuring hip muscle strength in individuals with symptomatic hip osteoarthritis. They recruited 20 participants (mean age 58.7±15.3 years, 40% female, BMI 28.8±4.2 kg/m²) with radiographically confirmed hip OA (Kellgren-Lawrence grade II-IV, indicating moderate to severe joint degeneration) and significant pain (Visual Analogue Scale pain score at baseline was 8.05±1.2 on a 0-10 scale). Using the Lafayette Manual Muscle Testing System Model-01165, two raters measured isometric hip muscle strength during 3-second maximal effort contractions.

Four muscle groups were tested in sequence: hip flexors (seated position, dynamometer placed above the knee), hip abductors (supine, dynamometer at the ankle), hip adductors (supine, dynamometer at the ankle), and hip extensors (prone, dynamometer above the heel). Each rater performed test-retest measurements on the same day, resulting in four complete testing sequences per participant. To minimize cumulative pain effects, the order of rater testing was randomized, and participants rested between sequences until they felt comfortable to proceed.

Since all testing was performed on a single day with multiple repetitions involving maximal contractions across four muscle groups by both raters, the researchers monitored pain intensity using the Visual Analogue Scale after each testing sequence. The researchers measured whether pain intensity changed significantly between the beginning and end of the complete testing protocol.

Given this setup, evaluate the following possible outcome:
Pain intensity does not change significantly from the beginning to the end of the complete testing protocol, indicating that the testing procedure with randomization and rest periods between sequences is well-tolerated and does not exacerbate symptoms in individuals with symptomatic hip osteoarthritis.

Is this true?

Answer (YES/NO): NO